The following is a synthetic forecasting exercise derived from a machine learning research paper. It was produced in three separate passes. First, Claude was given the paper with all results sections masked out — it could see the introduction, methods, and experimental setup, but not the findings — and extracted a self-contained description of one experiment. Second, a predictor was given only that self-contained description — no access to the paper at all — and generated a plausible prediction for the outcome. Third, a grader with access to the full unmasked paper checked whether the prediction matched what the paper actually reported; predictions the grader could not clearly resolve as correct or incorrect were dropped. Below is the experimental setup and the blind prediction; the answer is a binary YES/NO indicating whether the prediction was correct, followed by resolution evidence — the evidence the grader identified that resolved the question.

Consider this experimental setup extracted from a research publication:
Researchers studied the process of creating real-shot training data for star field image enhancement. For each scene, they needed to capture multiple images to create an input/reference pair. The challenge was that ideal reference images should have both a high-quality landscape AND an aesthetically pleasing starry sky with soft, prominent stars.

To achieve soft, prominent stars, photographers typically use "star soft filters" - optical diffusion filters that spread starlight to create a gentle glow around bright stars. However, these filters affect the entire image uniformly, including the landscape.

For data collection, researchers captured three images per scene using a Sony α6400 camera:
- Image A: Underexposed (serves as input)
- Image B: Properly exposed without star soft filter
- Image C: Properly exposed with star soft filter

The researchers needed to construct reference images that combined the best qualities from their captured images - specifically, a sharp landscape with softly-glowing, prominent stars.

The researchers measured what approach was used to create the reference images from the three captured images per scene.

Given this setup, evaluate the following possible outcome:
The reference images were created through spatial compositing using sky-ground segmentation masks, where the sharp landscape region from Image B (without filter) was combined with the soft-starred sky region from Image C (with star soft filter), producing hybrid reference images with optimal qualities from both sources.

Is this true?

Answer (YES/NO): YES